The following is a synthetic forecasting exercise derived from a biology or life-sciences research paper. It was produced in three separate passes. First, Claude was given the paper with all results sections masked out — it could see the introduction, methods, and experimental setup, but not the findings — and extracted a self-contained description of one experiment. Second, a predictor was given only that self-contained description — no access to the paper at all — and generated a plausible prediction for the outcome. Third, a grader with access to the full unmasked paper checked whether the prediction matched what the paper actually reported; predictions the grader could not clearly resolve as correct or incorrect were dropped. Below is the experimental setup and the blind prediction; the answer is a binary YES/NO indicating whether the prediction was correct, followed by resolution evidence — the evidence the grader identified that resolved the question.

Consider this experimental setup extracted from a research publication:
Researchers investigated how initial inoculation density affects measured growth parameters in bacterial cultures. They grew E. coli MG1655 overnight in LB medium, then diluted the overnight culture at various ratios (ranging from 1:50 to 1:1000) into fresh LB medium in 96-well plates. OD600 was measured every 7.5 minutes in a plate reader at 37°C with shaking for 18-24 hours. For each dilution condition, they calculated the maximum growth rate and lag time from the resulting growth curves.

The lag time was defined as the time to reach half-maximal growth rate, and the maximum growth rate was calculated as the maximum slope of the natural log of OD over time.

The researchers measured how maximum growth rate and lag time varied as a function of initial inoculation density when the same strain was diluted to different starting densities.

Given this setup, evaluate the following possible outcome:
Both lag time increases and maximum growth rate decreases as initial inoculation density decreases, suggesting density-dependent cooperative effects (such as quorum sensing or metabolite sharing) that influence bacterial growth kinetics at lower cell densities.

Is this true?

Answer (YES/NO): NO